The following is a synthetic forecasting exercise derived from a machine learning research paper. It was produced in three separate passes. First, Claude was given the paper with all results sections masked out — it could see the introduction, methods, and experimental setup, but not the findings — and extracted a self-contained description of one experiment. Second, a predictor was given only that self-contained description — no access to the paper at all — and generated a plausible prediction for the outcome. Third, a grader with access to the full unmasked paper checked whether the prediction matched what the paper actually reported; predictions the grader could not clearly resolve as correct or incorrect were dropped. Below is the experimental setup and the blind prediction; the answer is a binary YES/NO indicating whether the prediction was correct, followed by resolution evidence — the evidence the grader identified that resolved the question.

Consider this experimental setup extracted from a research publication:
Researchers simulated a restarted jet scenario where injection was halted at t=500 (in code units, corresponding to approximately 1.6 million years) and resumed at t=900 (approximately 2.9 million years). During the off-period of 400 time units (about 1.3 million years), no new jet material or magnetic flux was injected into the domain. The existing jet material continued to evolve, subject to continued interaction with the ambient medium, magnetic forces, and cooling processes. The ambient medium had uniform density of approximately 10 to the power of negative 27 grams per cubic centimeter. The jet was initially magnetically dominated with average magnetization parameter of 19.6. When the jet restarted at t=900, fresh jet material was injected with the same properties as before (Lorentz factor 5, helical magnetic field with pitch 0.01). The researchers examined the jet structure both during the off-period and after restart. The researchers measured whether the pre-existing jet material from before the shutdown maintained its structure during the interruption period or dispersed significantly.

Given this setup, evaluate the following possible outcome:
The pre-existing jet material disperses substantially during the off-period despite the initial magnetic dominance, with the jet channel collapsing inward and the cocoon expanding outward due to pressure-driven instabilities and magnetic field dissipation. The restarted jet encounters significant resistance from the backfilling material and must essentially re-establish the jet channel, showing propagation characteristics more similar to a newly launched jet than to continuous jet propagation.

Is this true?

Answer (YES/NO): NO